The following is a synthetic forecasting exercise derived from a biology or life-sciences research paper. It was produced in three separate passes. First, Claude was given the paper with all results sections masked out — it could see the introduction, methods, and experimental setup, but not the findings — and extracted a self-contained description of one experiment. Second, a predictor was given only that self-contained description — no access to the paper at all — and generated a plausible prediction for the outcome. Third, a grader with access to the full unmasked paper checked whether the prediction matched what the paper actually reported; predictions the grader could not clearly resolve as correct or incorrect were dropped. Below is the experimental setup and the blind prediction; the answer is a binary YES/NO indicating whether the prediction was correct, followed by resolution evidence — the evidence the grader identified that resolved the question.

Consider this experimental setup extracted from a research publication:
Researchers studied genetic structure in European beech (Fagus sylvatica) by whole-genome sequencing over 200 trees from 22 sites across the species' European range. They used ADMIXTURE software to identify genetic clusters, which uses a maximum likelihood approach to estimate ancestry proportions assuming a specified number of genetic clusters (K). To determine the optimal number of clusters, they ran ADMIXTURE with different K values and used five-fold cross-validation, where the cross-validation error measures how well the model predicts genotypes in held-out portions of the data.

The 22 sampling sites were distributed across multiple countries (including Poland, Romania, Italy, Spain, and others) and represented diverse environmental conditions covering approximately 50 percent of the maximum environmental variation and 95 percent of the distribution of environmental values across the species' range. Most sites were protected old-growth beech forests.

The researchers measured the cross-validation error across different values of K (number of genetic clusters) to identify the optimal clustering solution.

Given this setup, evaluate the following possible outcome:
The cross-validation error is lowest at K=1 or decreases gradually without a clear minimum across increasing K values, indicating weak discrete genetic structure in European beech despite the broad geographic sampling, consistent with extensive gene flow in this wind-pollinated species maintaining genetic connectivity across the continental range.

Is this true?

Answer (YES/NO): NO